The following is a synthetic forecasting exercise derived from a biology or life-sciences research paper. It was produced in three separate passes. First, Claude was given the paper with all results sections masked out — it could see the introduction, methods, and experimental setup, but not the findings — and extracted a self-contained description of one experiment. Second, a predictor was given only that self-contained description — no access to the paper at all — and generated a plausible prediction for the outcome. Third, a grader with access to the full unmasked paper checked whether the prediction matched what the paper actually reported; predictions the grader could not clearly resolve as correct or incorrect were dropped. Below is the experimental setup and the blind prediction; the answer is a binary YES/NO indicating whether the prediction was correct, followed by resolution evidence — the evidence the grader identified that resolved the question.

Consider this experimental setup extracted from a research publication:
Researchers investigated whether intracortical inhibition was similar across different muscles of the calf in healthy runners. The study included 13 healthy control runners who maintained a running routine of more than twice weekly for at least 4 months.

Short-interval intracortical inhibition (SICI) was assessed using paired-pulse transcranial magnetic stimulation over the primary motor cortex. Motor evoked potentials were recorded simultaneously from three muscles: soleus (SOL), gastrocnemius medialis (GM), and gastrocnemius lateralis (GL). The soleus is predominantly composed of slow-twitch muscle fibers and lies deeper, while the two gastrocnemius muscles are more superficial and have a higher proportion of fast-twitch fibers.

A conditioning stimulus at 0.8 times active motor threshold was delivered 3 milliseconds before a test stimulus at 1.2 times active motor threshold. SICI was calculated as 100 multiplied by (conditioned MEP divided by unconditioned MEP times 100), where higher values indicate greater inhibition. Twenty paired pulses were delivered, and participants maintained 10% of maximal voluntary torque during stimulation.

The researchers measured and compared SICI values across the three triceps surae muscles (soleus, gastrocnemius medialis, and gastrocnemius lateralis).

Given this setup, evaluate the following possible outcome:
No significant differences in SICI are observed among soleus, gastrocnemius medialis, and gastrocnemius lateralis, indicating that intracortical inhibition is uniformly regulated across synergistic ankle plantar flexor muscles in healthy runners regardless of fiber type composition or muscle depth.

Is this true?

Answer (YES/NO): YES